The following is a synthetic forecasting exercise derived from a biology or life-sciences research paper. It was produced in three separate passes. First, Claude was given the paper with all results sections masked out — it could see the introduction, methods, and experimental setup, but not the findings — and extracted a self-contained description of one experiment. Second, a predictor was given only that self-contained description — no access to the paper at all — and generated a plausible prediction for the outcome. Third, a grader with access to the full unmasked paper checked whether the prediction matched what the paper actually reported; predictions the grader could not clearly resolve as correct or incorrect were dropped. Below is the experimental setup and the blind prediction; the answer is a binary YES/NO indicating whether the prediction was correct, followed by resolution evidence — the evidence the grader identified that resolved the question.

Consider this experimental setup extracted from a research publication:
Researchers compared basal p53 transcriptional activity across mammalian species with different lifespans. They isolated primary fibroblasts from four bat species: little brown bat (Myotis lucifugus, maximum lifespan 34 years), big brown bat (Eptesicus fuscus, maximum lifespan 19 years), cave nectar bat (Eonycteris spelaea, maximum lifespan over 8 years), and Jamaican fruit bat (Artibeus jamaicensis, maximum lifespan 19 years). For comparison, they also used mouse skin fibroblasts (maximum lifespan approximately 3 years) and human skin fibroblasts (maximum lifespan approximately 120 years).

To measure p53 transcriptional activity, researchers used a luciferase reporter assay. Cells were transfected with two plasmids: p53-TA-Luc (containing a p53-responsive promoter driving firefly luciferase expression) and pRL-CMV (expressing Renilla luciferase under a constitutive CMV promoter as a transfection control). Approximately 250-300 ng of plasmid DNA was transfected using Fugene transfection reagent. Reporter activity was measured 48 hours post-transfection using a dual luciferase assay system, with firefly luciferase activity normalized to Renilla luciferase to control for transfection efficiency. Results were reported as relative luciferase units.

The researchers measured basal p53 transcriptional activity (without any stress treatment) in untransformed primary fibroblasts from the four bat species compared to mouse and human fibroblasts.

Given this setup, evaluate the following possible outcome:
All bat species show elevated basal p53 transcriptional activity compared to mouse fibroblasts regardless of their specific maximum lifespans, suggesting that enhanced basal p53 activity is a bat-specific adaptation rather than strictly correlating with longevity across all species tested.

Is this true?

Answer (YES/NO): YES